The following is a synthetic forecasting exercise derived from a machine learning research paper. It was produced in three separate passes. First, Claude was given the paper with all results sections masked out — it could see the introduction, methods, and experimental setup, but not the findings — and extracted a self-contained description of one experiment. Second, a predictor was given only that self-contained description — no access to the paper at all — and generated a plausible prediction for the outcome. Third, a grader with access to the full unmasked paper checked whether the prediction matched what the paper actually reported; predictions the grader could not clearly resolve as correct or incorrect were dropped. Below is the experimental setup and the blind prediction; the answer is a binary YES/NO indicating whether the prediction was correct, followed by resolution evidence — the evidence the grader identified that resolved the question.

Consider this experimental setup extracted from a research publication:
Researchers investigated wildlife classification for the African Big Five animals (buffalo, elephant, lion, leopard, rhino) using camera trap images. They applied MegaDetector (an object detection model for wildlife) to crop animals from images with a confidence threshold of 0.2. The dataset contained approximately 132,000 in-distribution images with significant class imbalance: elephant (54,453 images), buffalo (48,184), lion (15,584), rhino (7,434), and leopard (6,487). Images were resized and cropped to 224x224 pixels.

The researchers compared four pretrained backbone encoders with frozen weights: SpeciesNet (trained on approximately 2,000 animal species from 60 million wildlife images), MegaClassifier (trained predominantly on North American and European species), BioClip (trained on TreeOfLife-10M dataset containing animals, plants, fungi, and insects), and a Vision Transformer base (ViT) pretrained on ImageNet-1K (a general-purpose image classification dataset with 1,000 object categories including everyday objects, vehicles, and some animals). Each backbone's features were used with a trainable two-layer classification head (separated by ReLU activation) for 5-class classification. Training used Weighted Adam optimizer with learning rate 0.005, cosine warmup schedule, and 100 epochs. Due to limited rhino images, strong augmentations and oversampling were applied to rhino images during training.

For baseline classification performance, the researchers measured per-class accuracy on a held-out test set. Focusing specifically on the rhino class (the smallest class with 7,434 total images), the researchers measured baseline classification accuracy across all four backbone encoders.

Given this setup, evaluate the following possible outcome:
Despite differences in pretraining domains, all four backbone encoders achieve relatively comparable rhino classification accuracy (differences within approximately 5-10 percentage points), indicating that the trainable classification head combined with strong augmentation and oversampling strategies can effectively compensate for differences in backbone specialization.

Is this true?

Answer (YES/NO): NO